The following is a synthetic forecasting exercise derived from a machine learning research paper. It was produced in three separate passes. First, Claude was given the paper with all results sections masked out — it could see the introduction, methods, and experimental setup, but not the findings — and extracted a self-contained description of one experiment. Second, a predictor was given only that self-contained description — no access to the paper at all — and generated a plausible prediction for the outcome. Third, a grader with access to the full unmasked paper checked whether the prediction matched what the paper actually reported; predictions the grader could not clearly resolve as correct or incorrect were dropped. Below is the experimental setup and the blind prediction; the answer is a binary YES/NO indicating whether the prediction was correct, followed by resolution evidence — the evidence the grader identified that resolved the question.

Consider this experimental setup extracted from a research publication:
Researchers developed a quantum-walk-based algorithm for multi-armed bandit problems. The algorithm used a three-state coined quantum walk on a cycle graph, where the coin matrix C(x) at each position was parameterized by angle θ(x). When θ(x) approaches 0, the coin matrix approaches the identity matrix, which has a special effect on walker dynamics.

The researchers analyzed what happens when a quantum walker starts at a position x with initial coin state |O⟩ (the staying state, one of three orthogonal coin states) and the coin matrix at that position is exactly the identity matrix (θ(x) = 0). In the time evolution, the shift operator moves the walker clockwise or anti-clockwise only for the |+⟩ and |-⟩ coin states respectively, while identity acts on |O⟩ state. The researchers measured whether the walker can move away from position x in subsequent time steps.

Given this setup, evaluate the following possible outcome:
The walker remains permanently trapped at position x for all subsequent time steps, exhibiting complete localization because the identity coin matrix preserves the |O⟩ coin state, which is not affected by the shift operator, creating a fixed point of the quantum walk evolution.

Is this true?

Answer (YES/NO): YES